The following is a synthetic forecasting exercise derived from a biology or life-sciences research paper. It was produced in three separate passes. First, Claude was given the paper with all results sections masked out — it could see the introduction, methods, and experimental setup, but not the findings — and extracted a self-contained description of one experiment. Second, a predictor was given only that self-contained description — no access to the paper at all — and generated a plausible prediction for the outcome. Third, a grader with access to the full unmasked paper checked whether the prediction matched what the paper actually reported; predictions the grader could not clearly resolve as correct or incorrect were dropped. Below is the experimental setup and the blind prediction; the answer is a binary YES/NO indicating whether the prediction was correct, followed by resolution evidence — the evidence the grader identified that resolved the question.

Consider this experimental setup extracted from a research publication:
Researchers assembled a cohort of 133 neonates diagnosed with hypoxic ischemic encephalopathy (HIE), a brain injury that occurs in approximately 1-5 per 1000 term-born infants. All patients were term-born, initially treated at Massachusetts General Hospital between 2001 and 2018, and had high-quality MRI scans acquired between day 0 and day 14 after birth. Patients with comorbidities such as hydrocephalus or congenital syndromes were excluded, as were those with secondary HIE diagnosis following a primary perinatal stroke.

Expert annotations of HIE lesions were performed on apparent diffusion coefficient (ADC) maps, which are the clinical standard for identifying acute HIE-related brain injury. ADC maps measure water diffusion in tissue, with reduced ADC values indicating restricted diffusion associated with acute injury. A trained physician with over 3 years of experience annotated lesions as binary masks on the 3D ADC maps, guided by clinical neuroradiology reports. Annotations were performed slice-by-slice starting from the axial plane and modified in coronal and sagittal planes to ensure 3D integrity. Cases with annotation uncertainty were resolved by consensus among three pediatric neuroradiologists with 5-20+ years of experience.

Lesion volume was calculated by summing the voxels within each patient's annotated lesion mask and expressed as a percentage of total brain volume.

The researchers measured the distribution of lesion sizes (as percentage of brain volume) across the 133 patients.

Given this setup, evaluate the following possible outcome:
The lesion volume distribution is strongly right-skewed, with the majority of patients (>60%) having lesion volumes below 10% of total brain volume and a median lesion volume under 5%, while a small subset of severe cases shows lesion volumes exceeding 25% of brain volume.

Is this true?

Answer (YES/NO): NO